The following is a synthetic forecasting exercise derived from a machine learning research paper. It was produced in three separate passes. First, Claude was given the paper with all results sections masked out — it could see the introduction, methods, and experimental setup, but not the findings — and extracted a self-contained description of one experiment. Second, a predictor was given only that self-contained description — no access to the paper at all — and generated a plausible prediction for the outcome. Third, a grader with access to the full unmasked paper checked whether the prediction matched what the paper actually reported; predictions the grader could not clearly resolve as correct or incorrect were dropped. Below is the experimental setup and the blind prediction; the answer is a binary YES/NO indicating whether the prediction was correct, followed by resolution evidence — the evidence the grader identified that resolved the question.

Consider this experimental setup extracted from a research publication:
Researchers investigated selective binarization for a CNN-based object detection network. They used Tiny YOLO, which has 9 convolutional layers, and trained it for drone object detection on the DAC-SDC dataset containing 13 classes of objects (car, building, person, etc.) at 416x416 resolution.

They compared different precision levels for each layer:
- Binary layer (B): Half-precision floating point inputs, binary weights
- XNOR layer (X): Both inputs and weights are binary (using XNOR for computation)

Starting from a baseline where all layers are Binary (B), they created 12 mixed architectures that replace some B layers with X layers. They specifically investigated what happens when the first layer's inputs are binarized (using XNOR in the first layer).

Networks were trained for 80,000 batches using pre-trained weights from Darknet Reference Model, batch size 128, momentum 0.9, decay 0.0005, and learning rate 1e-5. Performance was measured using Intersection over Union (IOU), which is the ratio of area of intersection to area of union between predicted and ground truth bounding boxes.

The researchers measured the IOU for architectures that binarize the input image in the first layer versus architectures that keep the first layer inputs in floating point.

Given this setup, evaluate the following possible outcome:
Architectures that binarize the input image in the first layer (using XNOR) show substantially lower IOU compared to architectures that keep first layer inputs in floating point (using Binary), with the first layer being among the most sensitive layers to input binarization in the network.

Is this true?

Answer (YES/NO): YES